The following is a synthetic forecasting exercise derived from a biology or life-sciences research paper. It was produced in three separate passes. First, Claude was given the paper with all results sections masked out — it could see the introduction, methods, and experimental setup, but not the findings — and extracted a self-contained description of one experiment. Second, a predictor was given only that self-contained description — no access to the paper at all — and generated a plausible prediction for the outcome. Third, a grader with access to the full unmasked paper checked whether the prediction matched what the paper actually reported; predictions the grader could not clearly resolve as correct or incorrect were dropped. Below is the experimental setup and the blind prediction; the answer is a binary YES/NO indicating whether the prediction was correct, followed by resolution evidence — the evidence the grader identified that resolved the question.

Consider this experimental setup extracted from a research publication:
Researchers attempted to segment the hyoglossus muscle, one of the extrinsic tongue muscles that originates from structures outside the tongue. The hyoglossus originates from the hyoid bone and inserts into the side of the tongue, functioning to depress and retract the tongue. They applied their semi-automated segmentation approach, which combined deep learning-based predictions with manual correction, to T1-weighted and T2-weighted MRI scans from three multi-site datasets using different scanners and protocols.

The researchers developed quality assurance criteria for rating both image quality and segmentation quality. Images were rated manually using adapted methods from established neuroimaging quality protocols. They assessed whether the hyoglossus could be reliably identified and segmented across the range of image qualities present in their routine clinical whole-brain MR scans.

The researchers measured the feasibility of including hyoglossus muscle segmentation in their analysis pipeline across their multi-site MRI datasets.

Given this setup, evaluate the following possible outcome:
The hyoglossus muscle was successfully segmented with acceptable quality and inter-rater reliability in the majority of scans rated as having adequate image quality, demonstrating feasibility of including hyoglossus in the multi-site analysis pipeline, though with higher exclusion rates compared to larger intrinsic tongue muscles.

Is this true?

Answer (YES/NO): NO